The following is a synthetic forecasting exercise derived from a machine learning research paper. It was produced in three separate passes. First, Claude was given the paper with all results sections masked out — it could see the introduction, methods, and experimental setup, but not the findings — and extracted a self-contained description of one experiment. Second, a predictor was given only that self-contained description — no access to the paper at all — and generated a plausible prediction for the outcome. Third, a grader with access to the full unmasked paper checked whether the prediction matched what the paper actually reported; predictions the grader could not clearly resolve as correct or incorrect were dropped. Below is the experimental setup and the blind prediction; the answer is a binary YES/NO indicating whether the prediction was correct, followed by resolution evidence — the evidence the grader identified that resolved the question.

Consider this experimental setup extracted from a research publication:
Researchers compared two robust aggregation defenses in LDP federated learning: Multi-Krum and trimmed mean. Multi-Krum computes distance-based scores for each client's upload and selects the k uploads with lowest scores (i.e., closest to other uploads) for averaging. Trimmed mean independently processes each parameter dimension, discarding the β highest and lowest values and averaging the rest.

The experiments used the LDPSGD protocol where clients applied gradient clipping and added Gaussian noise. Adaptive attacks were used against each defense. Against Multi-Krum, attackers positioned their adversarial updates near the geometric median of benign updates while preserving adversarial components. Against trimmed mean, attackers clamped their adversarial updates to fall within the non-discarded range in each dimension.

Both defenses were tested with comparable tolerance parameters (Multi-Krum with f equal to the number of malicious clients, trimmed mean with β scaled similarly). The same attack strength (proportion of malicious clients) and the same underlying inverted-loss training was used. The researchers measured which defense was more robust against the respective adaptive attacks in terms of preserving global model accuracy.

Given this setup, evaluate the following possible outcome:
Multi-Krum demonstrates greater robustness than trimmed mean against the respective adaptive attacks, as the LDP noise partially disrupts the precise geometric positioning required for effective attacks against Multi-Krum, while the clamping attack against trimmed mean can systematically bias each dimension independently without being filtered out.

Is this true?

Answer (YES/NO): NO